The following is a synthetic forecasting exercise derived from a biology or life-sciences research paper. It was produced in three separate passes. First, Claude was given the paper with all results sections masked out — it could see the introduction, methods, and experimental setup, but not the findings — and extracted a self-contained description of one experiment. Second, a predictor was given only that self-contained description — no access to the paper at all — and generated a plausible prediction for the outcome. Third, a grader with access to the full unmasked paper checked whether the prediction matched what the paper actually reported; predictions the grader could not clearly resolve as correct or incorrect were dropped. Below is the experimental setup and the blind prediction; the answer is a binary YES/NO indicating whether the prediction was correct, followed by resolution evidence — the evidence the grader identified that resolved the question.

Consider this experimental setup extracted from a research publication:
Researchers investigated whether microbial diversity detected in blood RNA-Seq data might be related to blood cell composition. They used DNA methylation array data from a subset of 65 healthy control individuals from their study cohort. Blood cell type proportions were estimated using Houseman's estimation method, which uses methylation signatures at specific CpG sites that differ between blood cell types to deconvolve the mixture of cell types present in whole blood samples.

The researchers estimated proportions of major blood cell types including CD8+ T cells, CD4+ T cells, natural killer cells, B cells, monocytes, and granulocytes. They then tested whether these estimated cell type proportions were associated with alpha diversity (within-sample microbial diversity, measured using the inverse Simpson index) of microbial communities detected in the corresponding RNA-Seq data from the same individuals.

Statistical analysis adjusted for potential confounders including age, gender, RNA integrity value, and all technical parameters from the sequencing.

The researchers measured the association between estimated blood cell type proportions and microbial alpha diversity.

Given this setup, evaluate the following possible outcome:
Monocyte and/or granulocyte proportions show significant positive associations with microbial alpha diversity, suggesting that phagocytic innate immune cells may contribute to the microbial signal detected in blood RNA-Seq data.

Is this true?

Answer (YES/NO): NO